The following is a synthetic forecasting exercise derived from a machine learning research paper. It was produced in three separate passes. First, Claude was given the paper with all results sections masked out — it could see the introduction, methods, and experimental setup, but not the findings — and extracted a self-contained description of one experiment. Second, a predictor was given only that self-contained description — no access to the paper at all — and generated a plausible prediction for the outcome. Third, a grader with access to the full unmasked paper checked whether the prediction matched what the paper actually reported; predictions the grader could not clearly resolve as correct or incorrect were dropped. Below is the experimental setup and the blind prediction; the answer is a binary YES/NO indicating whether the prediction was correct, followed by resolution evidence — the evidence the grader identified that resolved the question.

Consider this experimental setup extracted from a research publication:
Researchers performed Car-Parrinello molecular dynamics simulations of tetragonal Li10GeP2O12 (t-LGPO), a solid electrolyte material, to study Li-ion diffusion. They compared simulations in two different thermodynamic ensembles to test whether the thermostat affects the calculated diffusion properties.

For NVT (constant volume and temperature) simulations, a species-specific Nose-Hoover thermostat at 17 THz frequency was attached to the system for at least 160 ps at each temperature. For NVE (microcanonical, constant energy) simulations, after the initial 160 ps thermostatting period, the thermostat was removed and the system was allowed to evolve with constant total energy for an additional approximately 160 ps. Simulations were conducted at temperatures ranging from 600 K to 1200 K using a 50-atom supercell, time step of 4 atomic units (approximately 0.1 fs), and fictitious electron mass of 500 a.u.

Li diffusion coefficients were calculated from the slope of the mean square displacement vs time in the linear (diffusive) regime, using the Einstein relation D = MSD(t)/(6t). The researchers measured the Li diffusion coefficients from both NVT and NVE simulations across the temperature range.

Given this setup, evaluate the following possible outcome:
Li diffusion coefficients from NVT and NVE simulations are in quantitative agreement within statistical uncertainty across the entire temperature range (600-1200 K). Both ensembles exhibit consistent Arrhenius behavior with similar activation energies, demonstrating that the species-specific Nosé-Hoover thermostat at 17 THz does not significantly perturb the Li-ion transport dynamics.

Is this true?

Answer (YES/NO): YES